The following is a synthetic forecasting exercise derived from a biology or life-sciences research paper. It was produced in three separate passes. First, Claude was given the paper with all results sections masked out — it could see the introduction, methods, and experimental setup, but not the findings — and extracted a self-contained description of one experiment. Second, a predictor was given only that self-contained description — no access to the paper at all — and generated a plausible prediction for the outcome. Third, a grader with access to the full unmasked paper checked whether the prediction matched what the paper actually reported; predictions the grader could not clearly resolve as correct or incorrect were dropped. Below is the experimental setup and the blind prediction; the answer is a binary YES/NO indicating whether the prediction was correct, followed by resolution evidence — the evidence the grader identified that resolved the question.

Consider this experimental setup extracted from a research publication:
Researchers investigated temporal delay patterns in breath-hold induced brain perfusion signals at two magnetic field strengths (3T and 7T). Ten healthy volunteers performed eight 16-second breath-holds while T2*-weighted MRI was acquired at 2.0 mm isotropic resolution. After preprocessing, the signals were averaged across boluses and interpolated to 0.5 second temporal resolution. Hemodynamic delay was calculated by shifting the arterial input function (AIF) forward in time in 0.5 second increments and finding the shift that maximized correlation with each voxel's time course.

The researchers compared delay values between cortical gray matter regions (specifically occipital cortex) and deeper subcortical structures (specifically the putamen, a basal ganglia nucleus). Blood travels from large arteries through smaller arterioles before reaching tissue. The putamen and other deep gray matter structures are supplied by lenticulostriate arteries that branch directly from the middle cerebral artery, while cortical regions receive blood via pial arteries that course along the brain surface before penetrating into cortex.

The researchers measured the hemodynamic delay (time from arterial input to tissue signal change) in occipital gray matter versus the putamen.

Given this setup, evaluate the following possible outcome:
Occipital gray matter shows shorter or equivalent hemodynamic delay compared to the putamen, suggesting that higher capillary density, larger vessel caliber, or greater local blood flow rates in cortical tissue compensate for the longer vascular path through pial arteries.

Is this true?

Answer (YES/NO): NO